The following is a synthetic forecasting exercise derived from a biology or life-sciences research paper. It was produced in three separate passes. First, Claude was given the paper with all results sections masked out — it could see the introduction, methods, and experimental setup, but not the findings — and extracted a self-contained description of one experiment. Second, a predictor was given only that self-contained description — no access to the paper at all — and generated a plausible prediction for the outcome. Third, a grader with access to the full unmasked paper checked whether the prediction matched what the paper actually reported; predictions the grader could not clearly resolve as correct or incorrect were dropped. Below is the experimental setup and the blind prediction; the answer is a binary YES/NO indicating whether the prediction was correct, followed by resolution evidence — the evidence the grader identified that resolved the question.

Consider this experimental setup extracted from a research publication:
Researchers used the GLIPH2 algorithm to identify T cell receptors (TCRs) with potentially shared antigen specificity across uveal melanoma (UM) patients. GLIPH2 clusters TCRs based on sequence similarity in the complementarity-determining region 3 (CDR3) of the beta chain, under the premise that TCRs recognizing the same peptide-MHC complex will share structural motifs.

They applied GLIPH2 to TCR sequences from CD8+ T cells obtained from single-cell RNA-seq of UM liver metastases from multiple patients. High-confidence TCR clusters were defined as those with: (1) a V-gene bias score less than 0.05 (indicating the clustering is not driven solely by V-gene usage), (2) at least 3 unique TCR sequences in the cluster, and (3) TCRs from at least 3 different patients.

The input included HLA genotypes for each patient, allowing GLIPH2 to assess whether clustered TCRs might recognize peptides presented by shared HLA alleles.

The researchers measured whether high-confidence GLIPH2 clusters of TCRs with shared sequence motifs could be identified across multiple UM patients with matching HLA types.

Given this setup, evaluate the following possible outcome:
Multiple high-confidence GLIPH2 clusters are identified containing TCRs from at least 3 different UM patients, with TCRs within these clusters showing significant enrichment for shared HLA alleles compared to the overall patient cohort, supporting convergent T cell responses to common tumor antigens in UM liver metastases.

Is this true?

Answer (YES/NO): NO